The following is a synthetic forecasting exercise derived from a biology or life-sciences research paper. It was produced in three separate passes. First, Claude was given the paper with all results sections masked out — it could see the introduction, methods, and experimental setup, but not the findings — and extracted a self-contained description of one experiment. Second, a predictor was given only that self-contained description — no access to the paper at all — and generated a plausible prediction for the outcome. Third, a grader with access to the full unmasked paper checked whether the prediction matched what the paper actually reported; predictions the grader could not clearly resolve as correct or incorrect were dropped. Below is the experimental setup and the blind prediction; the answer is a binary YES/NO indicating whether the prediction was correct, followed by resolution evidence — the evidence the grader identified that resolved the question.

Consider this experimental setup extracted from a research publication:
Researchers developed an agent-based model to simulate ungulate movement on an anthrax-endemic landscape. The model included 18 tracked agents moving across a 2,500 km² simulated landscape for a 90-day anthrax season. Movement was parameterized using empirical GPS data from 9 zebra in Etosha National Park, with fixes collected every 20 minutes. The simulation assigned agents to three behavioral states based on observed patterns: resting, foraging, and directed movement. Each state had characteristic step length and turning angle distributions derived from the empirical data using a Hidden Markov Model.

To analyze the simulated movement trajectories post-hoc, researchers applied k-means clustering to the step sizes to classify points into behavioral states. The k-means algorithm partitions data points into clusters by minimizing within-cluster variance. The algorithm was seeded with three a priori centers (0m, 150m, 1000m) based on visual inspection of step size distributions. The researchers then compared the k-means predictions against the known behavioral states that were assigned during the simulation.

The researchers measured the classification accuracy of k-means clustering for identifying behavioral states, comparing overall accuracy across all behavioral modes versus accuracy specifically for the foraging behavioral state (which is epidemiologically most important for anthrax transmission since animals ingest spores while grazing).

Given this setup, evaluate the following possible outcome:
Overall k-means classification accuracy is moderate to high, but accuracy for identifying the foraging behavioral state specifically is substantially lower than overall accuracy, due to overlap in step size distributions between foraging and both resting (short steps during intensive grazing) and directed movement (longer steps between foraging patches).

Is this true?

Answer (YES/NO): NO